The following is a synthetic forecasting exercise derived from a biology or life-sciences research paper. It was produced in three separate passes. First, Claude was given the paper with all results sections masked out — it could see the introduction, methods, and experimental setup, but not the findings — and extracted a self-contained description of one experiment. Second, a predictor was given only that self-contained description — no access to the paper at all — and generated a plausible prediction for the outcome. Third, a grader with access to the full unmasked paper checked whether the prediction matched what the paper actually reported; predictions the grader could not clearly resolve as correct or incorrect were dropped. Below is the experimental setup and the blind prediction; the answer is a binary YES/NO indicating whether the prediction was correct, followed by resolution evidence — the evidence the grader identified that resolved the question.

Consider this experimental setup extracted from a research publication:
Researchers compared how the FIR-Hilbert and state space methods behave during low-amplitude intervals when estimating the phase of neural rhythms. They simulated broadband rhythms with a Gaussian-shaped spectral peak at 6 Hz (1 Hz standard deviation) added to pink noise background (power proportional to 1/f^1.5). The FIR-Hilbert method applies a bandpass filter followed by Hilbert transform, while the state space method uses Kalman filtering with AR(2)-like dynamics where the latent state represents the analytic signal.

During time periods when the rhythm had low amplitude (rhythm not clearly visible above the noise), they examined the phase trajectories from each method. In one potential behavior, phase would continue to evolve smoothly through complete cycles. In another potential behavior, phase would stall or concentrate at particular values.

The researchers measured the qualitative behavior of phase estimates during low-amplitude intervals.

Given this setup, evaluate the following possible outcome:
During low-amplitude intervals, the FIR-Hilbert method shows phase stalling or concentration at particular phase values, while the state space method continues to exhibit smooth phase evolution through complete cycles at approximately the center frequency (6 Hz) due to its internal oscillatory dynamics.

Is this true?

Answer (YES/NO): NO